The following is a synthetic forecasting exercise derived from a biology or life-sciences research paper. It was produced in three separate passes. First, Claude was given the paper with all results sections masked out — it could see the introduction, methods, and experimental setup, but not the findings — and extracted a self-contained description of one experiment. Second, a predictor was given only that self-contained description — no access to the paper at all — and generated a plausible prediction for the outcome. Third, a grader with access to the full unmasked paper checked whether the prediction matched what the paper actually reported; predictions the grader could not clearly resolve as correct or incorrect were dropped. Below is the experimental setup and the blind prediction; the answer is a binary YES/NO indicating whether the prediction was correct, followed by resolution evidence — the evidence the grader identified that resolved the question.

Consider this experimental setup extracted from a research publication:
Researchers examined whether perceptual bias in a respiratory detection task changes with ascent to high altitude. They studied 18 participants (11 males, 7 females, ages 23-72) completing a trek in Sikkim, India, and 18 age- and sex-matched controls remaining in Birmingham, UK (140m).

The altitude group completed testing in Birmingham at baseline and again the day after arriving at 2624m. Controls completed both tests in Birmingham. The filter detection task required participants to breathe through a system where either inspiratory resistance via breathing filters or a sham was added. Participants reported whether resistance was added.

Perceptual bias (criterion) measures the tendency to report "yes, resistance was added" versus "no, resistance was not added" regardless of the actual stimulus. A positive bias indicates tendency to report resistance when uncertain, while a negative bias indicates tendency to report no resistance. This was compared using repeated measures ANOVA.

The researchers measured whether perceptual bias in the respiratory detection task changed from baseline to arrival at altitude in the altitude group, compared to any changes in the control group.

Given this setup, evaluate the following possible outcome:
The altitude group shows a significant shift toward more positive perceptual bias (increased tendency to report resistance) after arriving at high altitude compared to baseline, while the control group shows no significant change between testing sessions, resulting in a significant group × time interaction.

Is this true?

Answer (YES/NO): NO